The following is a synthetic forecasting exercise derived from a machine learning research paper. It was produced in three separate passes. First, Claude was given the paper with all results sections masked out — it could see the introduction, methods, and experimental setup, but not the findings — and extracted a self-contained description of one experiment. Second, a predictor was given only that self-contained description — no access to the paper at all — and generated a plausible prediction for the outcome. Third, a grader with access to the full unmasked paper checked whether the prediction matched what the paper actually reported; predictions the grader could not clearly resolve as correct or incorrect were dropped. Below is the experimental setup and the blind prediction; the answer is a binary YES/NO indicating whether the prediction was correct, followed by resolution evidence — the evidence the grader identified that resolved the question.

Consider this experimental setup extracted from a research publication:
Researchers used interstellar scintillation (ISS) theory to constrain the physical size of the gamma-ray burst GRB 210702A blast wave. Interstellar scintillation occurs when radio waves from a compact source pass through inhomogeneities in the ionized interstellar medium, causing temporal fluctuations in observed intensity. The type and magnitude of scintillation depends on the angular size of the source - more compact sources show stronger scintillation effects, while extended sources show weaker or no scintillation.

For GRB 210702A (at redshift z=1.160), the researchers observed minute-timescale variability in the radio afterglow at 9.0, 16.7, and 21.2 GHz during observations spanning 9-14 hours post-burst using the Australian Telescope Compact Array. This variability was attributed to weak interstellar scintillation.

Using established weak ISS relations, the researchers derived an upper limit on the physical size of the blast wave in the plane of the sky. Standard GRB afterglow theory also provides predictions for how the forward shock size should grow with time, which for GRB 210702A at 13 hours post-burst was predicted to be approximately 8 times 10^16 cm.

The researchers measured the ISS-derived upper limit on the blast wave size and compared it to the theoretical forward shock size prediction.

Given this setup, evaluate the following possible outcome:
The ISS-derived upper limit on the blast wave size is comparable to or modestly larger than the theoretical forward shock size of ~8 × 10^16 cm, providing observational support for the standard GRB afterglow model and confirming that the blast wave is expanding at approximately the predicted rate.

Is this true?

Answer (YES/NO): NO